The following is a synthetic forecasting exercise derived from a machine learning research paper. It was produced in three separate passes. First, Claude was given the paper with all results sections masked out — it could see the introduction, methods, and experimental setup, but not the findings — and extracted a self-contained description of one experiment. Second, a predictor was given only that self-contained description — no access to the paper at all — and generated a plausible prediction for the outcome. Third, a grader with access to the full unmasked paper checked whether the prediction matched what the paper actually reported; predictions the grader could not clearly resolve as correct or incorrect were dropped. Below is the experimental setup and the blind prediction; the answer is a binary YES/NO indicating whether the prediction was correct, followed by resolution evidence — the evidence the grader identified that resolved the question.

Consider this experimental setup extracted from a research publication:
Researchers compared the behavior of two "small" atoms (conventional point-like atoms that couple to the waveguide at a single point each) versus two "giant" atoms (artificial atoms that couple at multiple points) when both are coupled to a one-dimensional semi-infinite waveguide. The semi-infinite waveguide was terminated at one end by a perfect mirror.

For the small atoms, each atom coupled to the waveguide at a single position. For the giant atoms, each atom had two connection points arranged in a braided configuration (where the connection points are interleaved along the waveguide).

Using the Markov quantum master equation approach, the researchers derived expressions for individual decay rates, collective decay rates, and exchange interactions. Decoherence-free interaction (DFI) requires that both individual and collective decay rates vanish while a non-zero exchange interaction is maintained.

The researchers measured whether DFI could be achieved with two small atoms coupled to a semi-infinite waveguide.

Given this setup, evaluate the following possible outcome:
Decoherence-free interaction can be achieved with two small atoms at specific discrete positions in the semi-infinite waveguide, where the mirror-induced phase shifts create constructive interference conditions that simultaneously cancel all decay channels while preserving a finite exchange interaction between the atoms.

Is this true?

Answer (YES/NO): NO